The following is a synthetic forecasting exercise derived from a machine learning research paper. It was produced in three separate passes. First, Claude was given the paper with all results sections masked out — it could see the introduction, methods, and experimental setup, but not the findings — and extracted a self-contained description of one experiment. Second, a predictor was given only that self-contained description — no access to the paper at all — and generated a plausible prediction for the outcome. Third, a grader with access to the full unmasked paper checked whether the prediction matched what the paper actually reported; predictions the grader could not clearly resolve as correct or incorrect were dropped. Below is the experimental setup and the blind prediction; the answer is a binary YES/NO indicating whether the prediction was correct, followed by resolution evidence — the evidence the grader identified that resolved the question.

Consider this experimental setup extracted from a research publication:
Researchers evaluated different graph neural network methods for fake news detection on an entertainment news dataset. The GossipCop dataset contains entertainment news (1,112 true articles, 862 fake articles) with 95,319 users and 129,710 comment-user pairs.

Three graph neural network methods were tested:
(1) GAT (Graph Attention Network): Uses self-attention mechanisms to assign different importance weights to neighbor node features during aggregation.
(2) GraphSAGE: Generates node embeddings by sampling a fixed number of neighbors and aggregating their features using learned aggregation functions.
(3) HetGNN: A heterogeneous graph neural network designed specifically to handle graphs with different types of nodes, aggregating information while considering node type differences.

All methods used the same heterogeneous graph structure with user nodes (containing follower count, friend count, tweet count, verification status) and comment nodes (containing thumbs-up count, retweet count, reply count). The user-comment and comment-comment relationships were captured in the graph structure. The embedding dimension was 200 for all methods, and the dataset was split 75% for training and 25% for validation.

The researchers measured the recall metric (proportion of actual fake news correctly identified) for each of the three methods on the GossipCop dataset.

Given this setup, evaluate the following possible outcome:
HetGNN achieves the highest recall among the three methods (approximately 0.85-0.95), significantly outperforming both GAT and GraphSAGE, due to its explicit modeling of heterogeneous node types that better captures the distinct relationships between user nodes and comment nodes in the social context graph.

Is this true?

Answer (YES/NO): NO